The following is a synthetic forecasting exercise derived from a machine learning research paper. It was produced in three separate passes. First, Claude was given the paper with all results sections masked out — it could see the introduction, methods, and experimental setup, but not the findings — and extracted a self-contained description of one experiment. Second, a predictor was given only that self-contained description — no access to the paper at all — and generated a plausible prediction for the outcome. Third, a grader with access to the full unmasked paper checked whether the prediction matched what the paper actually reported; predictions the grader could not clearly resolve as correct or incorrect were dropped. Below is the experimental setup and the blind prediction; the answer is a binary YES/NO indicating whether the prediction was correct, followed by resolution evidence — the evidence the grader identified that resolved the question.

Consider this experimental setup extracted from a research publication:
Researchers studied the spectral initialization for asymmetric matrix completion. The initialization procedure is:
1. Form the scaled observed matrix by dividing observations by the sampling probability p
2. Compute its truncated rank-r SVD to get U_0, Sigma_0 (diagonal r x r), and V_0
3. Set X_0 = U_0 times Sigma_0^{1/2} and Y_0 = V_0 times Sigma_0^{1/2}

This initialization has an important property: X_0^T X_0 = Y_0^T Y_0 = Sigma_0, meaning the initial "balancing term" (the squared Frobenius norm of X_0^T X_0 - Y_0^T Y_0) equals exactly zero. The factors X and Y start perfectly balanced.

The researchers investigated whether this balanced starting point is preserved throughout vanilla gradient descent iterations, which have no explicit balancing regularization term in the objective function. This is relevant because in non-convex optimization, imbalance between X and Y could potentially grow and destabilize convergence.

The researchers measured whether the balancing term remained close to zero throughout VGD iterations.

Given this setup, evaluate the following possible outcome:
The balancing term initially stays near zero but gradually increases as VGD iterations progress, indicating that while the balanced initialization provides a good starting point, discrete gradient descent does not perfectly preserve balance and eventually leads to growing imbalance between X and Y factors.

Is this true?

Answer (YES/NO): NO